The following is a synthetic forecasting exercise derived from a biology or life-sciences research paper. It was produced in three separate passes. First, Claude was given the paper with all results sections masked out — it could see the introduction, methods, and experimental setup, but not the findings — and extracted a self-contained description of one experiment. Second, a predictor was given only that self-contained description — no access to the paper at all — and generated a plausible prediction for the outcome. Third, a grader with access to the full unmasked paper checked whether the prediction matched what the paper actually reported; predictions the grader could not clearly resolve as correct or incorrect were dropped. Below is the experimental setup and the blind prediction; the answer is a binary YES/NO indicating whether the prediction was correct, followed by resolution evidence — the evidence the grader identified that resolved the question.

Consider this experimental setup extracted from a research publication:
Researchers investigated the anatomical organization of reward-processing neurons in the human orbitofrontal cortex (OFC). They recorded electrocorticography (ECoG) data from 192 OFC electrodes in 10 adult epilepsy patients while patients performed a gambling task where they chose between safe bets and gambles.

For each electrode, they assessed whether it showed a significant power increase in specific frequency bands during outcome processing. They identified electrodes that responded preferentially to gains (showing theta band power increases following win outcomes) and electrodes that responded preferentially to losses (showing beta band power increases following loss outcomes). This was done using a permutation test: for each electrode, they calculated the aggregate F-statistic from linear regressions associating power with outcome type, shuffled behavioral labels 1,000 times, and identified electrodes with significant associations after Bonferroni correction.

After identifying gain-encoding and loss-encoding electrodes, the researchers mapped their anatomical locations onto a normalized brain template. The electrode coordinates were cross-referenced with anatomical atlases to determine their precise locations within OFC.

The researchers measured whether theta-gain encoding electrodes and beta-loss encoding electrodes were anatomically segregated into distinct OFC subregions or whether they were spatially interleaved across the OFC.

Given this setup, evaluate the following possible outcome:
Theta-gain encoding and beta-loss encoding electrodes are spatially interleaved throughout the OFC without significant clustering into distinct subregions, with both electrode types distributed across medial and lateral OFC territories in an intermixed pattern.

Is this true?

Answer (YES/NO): YES